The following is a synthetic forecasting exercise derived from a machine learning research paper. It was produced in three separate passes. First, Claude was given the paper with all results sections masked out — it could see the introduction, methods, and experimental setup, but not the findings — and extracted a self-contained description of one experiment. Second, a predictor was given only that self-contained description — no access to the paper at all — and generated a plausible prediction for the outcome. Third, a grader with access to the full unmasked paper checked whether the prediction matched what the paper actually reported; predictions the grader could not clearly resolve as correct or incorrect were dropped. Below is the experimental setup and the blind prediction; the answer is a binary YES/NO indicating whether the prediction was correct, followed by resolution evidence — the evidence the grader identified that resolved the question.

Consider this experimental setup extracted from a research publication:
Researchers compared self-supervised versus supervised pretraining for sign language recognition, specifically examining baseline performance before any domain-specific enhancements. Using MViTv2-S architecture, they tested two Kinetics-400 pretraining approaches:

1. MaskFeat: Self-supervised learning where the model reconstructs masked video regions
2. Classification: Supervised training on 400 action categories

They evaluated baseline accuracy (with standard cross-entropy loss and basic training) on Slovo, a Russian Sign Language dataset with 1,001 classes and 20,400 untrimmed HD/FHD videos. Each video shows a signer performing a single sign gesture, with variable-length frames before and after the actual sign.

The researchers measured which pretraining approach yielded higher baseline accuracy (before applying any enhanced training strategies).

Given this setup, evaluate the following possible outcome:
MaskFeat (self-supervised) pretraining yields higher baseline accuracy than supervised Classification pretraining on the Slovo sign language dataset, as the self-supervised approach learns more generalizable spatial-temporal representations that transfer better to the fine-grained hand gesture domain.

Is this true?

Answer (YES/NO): NO